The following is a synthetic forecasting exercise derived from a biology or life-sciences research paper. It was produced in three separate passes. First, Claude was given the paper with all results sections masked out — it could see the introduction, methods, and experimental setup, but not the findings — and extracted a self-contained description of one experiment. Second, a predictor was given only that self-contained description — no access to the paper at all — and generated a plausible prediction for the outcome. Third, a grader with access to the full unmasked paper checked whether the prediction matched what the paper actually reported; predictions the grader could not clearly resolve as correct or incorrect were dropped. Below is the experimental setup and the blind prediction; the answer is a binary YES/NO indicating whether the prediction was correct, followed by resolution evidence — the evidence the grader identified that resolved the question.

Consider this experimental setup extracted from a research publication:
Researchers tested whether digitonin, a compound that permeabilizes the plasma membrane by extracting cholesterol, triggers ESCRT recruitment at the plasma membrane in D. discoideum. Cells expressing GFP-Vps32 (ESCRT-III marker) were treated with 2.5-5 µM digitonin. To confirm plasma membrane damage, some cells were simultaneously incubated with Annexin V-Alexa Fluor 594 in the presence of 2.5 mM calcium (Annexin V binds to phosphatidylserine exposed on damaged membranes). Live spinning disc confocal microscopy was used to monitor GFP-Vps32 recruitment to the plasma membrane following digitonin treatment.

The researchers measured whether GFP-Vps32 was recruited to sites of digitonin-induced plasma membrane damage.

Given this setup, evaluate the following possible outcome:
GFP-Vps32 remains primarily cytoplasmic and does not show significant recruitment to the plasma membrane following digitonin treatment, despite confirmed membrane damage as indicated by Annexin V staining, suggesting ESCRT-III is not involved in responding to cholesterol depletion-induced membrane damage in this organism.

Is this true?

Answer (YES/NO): NO